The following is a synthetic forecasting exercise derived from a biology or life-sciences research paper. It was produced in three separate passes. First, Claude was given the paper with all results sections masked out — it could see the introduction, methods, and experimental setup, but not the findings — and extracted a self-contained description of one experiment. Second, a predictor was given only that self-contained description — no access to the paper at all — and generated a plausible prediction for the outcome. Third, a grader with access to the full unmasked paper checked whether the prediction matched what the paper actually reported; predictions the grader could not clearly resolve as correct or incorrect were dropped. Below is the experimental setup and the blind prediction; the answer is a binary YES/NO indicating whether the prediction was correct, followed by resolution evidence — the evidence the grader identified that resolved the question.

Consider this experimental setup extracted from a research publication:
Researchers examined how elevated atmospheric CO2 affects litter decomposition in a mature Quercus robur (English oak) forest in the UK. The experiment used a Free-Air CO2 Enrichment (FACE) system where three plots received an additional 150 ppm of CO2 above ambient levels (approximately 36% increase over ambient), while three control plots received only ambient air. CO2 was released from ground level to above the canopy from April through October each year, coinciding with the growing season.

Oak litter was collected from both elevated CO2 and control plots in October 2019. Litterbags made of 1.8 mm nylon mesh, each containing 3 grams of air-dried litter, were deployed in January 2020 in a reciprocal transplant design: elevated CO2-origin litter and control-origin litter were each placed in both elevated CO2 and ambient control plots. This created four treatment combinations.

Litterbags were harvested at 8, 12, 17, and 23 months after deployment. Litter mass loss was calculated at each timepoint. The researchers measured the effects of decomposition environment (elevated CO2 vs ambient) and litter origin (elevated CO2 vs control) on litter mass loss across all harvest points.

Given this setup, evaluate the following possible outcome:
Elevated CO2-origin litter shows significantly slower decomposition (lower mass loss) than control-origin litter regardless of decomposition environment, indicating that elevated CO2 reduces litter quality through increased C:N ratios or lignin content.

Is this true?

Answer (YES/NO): NO